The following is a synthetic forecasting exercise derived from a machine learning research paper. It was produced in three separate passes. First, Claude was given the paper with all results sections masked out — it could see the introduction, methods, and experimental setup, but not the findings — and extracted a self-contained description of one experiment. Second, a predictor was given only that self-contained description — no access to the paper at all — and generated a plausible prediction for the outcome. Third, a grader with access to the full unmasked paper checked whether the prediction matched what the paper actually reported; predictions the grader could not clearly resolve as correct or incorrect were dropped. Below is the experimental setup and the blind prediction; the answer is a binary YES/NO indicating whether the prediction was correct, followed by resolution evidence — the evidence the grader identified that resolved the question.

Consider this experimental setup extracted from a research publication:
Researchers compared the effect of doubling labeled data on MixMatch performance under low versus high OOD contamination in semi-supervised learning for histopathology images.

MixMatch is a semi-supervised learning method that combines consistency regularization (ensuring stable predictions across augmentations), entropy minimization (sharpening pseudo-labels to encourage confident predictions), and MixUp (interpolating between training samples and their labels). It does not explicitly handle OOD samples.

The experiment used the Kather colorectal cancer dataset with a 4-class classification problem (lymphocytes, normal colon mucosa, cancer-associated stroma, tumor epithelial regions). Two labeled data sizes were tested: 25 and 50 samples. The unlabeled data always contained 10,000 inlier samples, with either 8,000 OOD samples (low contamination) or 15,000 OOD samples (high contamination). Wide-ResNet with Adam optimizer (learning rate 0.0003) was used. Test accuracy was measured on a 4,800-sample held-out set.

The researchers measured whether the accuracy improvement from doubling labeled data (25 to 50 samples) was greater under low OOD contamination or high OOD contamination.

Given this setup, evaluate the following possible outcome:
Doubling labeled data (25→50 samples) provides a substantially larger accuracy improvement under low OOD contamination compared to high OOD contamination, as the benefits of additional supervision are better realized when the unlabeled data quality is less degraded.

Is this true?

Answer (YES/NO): YES